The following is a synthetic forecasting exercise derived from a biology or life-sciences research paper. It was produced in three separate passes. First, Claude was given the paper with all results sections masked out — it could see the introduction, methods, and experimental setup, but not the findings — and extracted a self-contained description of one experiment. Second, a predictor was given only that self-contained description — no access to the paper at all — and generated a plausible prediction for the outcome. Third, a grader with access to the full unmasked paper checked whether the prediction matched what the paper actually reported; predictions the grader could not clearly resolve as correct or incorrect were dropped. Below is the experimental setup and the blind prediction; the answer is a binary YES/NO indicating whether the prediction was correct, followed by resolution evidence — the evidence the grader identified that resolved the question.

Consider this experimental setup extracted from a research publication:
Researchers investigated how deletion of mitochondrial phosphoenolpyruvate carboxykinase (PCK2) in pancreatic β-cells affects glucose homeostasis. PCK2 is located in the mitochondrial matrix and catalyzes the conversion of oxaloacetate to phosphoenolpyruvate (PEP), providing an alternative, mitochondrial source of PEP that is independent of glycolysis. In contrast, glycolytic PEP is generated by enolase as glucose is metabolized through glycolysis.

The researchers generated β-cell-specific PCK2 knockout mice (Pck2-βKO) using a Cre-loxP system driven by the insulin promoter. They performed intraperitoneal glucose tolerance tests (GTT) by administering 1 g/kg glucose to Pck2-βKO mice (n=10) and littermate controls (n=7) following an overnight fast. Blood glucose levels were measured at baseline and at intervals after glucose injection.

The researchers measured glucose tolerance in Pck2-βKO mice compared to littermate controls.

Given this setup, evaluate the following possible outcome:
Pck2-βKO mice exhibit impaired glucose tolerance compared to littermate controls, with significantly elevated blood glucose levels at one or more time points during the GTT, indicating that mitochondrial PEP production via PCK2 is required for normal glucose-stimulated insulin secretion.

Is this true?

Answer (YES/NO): NO